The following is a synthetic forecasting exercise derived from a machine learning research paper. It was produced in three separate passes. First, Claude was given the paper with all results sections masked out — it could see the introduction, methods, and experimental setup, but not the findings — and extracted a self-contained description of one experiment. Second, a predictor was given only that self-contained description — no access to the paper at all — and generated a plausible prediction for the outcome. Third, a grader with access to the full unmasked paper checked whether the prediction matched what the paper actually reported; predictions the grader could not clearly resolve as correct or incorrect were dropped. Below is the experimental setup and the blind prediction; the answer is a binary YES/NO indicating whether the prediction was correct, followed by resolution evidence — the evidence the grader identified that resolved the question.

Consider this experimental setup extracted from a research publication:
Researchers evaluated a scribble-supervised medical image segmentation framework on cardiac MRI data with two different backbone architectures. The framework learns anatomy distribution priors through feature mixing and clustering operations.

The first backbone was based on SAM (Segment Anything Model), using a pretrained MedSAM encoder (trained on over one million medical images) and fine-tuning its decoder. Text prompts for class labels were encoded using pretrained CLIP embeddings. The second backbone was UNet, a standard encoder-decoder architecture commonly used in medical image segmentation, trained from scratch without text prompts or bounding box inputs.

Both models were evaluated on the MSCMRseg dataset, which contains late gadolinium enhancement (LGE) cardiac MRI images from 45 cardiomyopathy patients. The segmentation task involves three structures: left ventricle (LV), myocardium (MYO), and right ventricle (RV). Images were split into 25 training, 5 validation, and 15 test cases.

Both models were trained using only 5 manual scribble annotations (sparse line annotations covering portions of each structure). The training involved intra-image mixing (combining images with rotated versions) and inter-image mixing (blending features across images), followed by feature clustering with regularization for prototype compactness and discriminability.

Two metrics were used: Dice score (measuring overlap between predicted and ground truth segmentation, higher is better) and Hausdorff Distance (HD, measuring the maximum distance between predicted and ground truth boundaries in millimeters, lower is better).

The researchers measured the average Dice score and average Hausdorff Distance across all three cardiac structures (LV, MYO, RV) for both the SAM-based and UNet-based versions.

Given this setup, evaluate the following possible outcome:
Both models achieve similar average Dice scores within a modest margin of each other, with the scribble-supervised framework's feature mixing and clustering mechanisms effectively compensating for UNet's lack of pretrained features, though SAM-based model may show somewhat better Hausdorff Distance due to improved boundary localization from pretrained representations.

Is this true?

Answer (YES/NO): NO